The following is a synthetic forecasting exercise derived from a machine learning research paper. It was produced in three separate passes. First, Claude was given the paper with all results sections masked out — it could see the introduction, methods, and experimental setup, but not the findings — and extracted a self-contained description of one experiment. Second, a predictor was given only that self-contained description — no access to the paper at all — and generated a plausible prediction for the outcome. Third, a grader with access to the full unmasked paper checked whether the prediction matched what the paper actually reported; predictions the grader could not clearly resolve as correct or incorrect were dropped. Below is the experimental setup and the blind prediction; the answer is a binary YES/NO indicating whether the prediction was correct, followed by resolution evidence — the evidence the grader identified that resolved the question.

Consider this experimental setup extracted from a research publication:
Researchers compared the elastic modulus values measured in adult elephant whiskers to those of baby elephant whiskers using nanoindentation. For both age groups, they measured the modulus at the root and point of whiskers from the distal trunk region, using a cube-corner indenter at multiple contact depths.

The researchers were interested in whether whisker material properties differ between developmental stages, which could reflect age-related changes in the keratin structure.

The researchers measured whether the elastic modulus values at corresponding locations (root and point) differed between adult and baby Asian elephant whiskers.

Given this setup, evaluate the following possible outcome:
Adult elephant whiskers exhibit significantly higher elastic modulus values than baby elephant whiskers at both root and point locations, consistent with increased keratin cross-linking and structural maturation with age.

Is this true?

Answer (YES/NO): YES